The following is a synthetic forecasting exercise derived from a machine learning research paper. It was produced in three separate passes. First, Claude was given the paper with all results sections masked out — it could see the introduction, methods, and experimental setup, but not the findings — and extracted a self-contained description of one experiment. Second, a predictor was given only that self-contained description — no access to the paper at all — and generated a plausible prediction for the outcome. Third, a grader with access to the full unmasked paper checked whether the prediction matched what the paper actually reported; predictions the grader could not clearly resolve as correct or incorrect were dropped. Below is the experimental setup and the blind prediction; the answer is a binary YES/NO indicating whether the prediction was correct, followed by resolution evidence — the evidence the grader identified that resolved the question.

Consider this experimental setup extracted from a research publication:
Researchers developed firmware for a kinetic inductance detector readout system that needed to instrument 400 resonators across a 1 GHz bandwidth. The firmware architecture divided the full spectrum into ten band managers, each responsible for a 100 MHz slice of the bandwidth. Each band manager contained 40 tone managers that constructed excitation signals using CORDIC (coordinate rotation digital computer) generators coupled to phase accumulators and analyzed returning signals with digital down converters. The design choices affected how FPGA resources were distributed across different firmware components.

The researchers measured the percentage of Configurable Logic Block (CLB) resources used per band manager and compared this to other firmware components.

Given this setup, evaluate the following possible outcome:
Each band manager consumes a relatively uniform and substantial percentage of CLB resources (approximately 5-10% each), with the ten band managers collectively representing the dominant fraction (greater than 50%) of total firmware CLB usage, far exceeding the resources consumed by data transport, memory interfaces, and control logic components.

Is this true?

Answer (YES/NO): YES